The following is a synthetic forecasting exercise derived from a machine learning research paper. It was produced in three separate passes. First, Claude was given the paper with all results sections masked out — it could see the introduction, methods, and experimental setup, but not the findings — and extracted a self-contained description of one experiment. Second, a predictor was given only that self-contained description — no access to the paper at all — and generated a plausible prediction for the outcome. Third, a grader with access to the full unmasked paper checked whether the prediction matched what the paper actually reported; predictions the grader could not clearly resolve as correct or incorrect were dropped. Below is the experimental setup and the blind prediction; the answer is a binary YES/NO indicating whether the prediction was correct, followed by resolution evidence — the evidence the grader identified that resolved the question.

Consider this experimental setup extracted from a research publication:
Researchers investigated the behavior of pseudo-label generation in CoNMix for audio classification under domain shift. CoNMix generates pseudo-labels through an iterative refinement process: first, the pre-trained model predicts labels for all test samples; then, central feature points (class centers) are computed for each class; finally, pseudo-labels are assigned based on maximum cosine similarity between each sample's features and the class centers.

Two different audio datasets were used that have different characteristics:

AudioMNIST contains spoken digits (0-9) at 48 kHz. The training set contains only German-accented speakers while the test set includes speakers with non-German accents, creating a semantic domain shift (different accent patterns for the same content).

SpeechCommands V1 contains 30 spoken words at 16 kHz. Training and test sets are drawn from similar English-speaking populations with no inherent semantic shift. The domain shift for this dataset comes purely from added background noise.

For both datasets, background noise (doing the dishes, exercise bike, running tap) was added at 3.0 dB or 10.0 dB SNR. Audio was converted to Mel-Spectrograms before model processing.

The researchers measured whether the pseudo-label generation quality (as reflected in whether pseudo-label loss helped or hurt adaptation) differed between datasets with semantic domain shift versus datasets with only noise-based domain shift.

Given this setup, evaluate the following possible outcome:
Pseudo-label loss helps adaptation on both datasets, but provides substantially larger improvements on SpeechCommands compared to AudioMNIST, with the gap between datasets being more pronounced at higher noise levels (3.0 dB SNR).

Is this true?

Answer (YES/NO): NO